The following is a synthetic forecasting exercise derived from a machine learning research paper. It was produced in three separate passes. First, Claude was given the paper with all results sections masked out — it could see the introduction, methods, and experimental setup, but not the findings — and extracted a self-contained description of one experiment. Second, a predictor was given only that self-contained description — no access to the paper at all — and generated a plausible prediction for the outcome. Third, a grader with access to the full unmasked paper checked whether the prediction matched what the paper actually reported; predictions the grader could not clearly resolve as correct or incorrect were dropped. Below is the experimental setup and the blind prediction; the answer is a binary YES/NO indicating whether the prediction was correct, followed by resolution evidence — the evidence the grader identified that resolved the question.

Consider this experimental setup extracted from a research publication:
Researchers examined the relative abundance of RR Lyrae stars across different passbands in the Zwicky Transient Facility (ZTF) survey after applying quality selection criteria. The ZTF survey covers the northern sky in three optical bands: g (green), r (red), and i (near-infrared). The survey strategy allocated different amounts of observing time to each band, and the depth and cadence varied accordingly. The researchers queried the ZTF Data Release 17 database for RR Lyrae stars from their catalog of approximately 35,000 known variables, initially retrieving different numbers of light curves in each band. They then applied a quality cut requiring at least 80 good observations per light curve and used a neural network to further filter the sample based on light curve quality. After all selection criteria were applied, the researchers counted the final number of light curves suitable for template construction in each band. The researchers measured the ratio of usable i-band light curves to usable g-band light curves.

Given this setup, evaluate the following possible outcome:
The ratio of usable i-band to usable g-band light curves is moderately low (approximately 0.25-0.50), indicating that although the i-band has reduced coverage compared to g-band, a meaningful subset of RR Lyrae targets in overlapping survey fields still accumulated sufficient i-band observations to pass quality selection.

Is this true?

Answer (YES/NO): NO